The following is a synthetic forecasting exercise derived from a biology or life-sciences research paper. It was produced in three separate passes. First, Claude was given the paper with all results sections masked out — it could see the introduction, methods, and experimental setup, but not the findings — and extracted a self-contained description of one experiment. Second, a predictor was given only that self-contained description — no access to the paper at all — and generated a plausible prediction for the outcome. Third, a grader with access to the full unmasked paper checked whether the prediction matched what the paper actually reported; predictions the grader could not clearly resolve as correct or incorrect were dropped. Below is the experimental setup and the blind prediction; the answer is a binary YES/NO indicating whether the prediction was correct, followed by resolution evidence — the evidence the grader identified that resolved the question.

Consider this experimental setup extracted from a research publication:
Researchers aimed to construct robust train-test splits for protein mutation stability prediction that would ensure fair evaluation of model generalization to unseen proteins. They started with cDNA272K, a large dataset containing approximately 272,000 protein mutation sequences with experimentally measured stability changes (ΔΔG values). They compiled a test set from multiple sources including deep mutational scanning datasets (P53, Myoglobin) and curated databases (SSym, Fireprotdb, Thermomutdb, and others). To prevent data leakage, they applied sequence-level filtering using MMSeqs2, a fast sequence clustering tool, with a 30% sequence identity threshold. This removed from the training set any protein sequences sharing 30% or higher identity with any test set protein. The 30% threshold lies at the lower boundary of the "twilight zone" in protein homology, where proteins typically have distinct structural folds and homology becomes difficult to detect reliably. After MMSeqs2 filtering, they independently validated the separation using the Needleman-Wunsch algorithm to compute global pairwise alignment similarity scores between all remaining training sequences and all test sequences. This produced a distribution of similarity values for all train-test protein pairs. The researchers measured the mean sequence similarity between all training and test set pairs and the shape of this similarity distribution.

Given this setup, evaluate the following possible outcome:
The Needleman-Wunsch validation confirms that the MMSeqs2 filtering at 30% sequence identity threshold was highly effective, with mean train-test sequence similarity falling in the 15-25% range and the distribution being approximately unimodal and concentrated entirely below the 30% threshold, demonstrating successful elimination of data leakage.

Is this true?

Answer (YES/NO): NO